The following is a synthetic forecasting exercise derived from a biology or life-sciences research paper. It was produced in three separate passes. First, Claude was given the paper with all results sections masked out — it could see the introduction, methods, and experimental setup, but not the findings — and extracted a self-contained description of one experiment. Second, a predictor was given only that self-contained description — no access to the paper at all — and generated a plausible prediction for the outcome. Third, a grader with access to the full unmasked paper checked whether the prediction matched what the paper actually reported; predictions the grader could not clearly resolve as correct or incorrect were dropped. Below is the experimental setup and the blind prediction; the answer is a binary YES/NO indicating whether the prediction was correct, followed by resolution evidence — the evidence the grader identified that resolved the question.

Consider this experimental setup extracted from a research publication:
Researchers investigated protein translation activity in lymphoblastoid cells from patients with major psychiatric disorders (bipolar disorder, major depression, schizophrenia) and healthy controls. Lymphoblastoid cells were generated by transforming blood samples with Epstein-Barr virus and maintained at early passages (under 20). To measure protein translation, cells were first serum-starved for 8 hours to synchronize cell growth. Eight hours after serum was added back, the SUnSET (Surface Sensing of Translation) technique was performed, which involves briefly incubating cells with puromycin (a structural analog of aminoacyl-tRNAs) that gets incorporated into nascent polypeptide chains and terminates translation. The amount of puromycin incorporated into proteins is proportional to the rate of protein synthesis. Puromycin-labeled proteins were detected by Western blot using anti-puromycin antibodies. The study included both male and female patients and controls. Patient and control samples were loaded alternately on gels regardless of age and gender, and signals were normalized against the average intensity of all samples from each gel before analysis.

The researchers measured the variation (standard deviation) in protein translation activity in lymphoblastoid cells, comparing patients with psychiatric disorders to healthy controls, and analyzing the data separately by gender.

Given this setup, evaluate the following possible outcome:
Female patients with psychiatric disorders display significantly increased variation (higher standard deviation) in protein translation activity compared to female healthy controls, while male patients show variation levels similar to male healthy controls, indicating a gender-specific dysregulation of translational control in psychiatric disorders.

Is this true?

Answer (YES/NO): YES